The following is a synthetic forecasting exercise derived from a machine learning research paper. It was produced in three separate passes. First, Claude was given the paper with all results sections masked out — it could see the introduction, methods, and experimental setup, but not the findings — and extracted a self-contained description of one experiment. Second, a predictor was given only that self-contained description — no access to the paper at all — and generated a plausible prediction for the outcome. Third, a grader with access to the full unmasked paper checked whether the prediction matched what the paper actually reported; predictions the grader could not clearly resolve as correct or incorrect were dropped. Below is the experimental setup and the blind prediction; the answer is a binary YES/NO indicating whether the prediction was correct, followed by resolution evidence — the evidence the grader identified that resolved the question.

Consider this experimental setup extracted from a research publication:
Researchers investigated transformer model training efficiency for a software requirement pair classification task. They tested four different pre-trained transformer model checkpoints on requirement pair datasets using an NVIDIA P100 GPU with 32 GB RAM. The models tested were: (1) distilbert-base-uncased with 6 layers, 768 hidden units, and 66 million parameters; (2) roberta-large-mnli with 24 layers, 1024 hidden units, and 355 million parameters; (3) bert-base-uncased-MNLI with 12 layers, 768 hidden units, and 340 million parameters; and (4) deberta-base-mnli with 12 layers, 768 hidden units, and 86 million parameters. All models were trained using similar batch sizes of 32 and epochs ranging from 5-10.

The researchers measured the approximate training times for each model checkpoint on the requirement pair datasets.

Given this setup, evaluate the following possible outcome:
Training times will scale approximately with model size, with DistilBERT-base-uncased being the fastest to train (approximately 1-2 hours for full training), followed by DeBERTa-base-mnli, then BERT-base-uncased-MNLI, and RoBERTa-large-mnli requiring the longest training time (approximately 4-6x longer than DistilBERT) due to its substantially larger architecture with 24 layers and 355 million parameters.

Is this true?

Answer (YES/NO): NO